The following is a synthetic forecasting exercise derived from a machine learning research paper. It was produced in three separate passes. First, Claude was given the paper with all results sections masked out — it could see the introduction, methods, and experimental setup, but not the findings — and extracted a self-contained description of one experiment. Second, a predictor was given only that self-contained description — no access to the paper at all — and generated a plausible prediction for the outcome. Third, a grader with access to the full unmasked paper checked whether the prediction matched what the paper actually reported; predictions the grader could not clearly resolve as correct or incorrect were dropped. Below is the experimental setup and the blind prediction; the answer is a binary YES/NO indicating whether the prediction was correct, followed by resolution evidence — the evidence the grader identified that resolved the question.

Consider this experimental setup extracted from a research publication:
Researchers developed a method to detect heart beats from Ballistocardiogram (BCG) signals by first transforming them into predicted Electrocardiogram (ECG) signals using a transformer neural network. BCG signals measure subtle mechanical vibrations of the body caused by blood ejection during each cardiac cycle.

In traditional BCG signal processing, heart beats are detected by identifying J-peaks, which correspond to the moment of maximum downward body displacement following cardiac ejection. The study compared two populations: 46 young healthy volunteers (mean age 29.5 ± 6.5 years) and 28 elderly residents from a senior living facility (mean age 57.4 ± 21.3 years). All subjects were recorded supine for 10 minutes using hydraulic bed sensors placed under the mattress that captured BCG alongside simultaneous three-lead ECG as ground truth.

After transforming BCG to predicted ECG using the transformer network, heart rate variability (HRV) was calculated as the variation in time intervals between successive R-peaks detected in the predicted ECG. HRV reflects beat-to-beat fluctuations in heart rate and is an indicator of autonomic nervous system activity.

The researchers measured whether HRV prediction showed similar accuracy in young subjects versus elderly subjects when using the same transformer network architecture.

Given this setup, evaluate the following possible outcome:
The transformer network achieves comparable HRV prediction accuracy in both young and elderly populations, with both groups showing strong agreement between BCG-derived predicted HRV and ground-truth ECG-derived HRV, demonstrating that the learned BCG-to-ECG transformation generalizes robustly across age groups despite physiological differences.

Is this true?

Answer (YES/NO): NO